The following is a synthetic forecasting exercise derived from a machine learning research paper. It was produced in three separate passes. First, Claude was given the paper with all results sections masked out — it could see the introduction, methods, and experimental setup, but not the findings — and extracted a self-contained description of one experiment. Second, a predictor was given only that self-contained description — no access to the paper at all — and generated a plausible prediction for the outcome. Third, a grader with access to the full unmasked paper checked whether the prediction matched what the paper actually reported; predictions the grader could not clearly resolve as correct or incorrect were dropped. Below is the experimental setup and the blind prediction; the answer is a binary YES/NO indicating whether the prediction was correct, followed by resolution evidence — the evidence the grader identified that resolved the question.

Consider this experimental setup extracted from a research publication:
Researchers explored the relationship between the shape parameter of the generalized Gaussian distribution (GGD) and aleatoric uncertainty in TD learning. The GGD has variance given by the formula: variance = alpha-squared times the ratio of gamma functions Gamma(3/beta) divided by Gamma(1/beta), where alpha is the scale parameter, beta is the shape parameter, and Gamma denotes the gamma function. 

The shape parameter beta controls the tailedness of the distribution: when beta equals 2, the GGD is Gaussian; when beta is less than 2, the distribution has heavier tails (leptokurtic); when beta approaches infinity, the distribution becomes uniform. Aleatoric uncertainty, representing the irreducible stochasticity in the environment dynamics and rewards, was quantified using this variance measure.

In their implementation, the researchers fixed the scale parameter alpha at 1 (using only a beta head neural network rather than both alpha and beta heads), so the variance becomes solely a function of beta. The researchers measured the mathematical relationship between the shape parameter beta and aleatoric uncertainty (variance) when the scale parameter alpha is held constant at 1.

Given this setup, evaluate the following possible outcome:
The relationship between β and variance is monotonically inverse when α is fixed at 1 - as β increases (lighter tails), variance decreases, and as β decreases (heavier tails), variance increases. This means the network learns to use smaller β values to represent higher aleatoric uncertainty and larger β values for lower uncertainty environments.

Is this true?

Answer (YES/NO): YES